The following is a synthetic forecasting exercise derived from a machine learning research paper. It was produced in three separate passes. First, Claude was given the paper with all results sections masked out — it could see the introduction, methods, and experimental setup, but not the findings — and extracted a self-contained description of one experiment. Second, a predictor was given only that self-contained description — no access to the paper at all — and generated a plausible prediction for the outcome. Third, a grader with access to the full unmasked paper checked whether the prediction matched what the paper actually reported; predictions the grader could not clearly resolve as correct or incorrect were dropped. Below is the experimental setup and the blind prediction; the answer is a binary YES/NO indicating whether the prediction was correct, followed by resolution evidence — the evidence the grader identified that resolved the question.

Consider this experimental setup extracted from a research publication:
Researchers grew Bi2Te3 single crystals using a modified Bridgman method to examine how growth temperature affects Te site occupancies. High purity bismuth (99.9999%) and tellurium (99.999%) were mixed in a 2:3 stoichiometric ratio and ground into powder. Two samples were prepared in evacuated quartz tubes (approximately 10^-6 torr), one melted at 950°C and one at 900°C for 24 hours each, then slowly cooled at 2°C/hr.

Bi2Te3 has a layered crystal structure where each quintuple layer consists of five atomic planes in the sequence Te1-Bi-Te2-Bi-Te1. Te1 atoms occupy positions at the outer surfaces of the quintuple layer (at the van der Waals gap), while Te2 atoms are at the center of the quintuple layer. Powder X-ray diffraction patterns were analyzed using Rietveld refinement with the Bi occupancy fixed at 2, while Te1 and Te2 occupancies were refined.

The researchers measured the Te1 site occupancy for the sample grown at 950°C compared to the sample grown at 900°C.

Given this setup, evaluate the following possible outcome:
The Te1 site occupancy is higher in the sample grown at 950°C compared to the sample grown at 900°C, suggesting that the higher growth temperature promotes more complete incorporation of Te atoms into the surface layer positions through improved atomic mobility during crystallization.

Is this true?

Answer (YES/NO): YES